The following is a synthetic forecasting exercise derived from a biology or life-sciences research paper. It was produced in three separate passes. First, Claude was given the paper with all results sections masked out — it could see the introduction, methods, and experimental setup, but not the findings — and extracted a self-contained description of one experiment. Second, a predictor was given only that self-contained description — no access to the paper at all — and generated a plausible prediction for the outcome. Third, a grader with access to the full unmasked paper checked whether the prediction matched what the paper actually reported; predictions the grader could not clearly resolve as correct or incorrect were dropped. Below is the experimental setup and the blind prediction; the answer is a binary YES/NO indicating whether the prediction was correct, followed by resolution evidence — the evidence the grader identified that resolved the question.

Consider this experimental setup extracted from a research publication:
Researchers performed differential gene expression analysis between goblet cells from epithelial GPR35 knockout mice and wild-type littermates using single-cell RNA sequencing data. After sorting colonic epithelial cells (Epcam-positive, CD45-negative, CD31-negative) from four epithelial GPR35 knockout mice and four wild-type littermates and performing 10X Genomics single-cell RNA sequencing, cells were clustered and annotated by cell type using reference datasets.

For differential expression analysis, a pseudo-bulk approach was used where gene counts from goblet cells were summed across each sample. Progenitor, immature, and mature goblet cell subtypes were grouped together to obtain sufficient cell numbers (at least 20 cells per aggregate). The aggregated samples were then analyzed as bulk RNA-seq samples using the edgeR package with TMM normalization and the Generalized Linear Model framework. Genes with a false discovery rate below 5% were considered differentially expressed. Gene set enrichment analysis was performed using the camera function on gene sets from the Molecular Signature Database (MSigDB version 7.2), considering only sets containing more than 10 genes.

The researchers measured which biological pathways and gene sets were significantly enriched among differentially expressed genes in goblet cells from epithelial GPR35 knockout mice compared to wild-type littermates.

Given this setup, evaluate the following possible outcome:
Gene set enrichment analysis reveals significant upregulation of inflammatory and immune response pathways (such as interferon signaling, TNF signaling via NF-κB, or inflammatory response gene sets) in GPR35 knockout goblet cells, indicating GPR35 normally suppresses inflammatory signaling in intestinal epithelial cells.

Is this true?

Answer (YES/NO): NO